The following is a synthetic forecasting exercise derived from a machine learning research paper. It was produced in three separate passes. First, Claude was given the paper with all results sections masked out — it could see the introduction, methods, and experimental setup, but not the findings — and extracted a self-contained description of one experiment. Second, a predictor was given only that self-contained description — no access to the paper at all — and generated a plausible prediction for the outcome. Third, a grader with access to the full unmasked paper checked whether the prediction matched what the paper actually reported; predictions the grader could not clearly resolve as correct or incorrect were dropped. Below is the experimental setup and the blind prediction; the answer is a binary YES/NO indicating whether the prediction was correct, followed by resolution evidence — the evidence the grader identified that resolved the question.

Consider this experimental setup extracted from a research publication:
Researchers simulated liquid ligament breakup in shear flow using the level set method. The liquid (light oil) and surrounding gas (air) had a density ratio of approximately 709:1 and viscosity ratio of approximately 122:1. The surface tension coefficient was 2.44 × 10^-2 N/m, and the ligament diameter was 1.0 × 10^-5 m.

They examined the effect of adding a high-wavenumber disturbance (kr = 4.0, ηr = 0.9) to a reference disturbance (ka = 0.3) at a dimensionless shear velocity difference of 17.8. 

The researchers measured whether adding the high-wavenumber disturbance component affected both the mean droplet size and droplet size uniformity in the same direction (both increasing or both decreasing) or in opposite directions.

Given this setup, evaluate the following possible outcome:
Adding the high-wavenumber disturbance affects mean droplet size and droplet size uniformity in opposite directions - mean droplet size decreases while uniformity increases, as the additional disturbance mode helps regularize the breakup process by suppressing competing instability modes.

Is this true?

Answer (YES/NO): NO